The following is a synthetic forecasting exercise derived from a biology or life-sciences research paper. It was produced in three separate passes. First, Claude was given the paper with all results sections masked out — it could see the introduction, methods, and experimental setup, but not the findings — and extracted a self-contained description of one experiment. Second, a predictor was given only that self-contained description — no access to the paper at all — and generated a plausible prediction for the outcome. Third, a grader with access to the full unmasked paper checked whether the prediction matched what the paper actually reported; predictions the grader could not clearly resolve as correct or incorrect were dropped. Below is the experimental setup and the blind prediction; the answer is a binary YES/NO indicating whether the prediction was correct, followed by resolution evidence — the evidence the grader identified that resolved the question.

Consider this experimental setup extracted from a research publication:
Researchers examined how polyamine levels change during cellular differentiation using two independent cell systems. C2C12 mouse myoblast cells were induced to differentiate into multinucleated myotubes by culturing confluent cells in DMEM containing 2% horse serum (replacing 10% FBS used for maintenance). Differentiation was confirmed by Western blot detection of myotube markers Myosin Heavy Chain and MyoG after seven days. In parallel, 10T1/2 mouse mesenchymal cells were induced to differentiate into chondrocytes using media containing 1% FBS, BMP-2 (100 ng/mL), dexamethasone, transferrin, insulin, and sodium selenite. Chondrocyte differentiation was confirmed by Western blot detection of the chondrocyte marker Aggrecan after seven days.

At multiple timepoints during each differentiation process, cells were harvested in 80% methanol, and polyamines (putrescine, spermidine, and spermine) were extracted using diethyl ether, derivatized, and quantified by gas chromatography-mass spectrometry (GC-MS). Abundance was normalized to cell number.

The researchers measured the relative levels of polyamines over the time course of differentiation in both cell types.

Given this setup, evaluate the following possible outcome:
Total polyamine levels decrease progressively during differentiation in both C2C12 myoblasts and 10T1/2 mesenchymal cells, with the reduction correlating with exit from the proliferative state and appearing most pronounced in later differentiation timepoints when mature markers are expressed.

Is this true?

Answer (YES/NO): NO